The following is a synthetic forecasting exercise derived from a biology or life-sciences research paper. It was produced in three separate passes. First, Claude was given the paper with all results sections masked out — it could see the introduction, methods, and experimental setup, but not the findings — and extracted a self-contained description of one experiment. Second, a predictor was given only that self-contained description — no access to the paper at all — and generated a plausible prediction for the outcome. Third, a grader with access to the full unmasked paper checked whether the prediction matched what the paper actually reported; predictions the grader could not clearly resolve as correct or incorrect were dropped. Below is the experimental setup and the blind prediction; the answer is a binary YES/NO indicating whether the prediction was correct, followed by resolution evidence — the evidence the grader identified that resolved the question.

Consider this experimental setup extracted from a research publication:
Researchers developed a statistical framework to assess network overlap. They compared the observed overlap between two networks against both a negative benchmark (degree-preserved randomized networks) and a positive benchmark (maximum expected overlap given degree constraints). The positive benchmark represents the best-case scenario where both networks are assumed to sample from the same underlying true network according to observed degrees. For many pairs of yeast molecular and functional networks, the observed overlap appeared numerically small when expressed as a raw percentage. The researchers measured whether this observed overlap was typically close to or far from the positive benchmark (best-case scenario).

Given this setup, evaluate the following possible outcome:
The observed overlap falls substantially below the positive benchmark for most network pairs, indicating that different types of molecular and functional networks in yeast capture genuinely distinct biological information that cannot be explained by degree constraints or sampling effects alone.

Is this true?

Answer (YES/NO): NO